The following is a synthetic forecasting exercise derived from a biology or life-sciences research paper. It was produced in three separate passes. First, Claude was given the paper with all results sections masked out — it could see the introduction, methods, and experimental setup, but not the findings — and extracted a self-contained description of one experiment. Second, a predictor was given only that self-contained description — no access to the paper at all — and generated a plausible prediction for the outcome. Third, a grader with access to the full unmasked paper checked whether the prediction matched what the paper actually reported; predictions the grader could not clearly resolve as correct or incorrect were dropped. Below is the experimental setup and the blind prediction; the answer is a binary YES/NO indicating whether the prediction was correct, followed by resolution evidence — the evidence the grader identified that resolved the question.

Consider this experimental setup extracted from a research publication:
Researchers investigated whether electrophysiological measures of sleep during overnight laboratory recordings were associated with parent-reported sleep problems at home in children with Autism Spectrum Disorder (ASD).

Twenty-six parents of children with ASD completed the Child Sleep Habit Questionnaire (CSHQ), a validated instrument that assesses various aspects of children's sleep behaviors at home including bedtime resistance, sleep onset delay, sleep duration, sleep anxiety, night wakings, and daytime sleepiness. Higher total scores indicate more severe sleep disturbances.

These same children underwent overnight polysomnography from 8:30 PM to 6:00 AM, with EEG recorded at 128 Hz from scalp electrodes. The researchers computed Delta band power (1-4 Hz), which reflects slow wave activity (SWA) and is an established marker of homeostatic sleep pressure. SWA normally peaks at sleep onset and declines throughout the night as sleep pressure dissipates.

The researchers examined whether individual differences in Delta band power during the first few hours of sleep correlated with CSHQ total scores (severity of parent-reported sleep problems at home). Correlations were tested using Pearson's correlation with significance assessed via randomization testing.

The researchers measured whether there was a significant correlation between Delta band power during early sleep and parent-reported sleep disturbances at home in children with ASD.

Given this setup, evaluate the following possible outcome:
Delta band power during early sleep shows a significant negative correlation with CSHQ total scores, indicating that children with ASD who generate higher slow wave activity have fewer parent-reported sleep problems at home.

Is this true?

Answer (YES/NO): NO